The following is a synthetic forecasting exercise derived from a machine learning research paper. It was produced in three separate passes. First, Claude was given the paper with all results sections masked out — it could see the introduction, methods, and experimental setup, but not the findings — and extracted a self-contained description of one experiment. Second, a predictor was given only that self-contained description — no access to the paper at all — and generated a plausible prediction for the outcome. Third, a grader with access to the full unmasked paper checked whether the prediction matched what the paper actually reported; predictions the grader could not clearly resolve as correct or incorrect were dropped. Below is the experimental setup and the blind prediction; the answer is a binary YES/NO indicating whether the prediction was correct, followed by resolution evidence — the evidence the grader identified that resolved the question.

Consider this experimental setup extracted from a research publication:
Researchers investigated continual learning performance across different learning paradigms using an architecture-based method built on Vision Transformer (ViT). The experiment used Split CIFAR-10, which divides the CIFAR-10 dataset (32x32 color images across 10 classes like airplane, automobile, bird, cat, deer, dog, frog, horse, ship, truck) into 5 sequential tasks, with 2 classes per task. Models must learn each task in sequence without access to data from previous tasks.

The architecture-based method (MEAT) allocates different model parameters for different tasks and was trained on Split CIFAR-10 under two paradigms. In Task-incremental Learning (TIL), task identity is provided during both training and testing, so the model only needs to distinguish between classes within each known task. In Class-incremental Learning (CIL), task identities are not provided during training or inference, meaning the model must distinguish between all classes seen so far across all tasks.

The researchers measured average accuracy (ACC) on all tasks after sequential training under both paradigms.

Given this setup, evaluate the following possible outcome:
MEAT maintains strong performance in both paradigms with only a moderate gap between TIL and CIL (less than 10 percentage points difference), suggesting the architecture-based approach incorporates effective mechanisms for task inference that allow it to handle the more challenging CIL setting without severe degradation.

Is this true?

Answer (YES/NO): NO